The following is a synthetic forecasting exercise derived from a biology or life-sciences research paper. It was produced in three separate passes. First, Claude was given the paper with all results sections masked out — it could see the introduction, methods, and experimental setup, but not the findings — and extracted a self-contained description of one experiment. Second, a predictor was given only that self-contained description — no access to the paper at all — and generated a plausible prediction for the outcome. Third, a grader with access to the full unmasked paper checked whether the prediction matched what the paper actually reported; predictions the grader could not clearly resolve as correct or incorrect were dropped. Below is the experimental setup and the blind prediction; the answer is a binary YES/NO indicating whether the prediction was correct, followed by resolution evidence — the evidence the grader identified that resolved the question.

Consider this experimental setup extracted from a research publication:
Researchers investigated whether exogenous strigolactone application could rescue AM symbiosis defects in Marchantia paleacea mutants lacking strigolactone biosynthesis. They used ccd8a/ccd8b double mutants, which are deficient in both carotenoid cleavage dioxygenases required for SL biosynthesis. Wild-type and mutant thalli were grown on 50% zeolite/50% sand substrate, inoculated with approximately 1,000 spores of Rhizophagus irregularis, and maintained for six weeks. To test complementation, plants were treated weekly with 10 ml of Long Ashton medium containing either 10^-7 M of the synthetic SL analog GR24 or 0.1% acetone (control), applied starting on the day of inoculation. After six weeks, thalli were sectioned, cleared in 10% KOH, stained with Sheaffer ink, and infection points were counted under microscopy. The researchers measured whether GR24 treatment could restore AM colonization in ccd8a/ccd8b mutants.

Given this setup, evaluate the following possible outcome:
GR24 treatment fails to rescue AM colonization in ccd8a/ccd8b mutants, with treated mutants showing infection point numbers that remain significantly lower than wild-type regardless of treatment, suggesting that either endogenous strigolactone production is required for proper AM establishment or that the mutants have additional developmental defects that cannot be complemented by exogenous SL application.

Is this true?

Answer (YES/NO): NO